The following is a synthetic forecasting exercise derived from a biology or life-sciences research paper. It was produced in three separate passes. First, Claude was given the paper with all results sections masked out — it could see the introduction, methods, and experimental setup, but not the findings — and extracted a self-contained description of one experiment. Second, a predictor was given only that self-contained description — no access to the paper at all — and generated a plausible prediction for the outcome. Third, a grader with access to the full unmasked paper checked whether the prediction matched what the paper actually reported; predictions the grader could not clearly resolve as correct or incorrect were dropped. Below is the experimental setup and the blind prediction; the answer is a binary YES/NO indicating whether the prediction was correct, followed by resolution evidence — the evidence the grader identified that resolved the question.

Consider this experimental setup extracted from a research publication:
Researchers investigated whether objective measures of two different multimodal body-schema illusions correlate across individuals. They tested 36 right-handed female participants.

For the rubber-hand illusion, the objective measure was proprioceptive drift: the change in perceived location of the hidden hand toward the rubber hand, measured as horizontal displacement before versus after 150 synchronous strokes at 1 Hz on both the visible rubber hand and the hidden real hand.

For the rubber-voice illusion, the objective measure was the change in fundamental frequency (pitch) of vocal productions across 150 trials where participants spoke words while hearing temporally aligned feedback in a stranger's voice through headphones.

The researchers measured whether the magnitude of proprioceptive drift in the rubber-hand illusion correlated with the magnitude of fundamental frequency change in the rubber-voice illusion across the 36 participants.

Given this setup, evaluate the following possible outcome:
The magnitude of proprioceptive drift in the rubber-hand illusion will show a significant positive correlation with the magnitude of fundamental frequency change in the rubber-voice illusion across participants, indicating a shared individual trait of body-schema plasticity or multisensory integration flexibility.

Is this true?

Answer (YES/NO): NO